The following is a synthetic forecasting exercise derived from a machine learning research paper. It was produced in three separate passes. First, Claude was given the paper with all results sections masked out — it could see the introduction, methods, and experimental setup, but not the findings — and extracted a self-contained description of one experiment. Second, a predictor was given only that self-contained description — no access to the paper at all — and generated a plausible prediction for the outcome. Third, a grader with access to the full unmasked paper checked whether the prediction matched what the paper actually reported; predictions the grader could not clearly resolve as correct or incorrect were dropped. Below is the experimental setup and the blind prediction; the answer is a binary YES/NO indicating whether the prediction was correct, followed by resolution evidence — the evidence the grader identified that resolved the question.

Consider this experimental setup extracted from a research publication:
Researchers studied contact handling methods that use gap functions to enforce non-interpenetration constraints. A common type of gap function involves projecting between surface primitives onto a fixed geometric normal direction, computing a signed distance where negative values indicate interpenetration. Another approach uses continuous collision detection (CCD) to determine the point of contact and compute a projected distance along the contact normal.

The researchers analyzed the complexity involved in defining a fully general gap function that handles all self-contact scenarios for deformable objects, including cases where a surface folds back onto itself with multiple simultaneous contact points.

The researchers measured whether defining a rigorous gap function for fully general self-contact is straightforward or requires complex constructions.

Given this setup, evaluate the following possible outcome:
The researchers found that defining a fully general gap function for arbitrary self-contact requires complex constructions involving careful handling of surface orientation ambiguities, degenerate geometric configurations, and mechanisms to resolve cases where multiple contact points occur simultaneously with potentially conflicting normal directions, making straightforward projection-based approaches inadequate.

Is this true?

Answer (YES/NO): YES